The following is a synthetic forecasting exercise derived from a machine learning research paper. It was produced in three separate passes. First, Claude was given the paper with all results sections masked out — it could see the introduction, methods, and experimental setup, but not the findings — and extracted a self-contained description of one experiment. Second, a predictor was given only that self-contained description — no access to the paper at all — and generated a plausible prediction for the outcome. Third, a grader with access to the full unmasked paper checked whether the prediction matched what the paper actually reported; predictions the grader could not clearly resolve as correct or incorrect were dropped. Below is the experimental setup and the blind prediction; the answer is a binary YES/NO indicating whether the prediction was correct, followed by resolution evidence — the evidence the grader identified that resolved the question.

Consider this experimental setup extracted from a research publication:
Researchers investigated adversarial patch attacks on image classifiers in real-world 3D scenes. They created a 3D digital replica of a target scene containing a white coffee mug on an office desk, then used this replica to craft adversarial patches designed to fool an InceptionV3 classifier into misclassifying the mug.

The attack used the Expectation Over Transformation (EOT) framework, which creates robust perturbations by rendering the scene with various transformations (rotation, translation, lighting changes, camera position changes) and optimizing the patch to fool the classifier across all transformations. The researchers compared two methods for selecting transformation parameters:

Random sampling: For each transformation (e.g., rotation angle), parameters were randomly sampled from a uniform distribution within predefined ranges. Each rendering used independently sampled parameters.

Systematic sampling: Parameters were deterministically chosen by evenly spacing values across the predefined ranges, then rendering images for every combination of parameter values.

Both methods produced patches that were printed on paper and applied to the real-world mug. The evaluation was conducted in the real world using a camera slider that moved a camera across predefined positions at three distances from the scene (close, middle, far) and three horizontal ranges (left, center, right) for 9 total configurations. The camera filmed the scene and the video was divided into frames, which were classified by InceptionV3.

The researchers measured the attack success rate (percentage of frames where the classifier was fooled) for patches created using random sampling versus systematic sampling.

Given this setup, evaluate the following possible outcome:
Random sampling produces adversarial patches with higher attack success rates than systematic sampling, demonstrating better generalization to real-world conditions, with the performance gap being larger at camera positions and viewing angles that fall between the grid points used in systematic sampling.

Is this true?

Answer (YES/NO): NO